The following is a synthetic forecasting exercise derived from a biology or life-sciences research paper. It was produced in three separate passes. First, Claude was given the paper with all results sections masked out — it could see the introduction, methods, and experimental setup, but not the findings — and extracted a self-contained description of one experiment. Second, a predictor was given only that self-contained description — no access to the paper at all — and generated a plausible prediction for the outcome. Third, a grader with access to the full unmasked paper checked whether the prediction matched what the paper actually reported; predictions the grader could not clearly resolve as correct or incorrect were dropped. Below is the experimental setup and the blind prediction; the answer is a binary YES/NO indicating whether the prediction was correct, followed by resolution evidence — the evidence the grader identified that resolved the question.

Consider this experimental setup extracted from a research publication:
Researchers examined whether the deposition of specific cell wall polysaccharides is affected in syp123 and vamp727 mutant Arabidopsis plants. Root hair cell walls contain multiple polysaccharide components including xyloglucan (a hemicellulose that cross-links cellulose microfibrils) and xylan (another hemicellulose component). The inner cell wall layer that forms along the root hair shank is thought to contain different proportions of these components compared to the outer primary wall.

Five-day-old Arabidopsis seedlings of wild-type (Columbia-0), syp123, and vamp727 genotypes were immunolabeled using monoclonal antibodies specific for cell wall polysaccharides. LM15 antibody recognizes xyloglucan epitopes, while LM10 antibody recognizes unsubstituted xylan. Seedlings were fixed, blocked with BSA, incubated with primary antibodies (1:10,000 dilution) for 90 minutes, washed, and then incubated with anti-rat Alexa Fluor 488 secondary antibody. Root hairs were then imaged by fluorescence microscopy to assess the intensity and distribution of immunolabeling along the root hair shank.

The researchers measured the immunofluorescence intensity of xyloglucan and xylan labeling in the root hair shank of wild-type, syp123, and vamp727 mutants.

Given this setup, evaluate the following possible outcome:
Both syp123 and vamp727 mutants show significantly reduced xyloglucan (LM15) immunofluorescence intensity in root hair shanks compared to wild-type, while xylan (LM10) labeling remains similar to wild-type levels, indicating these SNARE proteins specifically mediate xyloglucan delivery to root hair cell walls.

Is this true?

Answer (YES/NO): NO